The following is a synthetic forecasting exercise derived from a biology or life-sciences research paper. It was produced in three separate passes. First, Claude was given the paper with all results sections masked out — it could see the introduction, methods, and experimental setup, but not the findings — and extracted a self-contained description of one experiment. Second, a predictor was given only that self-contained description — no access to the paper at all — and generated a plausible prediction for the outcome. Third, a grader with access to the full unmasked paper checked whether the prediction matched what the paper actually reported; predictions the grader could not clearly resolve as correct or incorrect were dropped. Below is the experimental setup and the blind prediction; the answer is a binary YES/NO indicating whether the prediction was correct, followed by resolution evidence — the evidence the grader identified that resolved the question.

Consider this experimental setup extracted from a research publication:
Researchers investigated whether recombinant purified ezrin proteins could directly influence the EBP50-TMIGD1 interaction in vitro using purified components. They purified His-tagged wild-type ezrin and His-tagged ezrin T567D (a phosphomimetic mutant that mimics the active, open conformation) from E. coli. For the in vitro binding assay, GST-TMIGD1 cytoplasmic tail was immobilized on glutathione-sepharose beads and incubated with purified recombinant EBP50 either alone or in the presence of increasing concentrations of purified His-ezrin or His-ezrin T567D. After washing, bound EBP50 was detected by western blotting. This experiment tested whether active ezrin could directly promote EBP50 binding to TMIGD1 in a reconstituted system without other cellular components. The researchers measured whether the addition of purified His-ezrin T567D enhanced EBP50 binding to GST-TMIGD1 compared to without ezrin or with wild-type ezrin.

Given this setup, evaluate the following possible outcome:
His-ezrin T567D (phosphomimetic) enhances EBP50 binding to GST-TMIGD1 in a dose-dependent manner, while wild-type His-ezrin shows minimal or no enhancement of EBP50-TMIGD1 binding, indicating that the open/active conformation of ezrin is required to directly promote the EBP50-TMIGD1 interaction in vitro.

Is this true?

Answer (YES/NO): NO